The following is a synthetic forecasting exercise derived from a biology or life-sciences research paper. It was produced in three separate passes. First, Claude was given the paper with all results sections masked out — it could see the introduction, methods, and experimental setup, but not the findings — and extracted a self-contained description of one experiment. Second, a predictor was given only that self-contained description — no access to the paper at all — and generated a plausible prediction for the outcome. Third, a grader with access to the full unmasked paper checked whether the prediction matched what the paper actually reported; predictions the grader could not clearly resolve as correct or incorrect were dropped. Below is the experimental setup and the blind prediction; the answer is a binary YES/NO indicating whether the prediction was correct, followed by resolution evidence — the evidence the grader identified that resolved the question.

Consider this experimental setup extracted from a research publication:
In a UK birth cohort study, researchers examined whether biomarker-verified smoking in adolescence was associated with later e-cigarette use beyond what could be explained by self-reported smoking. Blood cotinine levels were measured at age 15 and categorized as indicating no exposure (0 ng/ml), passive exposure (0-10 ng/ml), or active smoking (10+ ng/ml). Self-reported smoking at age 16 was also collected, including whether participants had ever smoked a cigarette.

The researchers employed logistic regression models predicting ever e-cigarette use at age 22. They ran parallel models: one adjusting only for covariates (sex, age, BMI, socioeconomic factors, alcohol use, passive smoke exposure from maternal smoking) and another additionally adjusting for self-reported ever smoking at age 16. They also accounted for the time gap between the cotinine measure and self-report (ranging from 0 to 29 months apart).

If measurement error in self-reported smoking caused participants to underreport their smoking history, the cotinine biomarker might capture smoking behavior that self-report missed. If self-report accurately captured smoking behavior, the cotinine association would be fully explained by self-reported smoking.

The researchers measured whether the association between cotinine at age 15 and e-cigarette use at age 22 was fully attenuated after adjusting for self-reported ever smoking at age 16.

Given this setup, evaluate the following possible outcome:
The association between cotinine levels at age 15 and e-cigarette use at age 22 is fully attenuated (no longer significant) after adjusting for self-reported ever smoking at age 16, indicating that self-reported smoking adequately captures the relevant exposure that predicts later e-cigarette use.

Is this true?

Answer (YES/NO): NO